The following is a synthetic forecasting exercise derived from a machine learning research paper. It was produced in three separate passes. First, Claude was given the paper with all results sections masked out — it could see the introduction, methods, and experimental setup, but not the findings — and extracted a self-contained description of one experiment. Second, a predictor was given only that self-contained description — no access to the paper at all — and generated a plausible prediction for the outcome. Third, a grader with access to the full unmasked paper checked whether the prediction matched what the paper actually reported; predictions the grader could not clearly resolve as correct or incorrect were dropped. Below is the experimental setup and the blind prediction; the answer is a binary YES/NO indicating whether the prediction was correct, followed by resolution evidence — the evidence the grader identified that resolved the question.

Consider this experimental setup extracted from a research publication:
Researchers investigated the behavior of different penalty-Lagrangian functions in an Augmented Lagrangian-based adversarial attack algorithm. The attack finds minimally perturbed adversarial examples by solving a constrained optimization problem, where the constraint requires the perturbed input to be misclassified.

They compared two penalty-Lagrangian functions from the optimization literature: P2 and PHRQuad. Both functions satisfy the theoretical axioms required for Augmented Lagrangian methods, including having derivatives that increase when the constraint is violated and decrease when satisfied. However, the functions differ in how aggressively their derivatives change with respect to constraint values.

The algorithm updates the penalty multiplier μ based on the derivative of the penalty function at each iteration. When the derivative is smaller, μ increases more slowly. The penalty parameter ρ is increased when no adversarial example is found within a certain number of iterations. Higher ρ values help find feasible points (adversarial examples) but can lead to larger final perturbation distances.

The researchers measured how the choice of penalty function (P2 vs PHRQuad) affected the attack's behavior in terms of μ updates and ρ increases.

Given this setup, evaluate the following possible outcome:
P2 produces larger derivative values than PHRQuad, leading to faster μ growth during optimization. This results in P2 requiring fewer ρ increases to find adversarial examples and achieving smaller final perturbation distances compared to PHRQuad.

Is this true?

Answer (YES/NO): YES